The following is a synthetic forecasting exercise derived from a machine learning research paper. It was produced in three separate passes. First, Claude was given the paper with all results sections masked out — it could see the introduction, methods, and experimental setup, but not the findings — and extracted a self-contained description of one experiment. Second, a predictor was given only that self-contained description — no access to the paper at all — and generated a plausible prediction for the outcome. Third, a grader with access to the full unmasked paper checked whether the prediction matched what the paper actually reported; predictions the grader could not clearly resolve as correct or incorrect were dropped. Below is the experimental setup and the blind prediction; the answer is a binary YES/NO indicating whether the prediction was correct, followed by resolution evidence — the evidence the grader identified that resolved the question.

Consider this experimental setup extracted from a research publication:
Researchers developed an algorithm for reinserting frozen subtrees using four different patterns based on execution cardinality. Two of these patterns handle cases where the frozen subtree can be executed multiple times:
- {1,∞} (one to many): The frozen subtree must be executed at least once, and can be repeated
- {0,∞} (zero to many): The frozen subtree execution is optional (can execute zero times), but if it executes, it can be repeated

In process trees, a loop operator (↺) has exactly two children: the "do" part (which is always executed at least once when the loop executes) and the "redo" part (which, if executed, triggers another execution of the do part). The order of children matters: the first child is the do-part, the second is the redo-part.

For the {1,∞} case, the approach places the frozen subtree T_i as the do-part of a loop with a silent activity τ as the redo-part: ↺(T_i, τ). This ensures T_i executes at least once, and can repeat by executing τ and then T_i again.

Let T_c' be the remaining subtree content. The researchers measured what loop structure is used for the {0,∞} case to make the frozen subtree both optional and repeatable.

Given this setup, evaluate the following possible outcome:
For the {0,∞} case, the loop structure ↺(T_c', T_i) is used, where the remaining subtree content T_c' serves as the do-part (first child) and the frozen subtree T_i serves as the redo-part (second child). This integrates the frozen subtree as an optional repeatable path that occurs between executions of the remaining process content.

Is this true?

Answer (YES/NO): NO